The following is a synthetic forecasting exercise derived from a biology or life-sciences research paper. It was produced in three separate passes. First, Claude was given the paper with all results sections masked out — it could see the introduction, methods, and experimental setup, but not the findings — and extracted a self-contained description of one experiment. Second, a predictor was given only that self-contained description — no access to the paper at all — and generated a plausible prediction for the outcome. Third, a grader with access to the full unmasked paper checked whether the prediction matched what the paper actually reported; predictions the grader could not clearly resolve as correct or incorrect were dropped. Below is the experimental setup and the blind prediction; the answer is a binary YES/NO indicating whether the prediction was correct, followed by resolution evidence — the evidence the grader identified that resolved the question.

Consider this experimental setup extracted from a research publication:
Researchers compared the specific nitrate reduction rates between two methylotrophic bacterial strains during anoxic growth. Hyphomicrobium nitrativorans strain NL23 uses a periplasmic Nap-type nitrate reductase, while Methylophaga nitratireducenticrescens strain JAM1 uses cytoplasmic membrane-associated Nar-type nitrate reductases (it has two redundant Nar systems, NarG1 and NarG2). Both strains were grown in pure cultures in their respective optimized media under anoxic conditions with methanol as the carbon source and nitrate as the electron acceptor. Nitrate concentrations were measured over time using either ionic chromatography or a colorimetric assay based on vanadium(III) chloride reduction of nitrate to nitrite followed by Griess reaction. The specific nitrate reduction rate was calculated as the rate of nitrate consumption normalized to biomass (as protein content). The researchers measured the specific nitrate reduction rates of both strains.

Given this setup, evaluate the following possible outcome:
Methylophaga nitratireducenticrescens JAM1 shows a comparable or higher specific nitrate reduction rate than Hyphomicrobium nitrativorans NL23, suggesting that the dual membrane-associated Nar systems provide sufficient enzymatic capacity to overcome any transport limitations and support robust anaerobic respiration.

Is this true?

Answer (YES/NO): YES